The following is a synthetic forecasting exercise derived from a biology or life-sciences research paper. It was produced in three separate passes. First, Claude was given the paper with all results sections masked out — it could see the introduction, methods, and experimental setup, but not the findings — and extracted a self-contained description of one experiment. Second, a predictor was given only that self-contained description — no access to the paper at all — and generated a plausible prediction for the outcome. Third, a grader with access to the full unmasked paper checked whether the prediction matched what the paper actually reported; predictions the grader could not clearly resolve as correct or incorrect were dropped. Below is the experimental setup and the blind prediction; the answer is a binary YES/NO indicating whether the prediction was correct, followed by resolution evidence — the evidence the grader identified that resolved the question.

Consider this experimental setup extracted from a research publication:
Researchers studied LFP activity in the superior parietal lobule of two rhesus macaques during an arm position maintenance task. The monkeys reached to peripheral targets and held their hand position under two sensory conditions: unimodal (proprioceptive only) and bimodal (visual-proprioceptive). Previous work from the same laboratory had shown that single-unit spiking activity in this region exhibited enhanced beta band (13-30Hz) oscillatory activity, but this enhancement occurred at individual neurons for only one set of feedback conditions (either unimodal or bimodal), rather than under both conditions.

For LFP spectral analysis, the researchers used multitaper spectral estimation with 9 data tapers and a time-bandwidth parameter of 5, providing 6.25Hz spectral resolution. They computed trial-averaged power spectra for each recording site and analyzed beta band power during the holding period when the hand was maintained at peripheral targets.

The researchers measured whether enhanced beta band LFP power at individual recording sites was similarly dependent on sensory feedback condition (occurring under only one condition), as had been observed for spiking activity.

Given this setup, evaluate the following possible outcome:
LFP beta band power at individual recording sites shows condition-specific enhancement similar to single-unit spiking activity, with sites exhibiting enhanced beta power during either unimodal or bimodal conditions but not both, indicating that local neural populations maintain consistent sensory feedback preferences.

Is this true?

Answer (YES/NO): NO